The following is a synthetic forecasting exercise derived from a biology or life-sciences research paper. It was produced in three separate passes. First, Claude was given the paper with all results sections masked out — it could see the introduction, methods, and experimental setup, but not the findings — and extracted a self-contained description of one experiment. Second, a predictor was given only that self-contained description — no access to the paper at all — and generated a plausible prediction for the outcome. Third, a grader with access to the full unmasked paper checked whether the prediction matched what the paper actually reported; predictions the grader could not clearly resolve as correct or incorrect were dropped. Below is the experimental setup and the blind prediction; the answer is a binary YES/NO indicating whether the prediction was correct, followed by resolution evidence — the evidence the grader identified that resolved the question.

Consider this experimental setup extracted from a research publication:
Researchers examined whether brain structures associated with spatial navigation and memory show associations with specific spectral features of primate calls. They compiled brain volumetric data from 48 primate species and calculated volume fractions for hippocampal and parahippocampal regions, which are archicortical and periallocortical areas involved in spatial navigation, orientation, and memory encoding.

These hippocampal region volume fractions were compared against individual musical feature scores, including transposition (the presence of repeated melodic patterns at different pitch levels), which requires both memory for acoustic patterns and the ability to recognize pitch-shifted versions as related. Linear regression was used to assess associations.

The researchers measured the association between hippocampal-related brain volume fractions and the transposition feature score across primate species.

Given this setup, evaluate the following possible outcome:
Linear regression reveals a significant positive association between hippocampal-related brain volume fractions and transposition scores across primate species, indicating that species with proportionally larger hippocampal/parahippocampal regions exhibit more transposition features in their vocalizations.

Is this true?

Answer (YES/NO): NO